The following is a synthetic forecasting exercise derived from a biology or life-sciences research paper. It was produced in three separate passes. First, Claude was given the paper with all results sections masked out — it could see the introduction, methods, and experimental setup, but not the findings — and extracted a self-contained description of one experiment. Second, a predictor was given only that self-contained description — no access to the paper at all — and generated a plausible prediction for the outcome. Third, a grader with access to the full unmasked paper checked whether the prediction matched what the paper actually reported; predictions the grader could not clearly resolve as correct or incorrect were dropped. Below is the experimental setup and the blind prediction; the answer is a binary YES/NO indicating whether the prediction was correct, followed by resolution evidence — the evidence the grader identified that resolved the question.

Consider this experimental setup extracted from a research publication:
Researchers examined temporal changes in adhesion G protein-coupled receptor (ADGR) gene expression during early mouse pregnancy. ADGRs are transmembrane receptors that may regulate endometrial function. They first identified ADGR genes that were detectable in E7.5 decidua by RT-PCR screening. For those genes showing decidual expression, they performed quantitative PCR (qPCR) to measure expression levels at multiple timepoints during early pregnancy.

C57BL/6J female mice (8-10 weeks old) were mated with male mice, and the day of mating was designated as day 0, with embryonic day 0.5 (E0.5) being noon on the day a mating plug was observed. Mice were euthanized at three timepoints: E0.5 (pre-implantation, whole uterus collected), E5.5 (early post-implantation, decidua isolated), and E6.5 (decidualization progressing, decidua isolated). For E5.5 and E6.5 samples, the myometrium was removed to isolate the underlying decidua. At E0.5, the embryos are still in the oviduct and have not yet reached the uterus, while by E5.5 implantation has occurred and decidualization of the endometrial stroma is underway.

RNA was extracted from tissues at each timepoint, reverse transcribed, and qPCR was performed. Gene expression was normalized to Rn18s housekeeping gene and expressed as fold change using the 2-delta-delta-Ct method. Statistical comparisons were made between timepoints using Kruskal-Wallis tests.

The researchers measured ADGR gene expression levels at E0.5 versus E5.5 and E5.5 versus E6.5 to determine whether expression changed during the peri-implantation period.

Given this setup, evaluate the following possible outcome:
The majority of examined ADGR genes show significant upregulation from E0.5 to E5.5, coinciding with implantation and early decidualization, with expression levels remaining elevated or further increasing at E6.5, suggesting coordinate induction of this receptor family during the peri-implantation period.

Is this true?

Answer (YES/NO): NO